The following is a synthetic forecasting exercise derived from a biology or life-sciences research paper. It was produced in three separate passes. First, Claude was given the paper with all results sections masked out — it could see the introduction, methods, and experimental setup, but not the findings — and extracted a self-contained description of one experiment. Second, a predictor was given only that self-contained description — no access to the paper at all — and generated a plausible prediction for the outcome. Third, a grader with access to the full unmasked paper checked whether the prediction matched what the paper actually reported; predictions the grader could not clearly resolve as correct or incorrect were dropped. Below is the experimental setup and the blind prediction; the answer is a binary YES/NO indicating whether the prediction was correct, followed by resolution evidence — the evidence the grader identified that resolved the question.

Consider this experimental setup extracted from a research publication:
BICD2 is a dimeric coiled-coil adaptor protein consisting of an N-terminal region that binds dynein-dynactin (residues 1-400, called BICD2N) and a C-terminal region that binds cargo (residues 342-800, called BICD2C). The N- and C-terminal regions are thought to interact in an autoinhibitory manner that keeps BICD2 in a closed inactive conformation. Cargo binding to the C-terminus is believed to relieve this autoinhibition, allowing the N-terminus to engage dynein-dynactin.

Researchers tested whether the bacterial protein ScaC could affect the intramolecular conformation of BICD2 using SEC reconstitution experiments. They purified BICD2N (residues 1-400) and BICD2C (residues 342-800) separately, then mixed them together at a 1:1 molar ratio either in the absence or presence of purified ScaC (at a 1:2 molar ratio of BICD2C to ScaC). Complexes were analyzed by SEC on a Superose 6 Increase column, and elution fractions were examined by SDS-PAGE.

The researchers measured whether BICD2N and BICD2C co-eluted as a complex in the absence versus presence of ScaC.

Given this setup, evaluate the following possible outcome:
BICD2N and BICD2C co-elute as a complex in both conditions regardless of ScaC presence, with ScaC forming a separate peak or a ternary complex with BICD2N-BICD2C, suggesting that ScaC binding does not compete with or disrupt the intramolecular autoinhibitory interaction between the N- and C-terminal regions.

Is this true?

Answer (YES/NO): NO